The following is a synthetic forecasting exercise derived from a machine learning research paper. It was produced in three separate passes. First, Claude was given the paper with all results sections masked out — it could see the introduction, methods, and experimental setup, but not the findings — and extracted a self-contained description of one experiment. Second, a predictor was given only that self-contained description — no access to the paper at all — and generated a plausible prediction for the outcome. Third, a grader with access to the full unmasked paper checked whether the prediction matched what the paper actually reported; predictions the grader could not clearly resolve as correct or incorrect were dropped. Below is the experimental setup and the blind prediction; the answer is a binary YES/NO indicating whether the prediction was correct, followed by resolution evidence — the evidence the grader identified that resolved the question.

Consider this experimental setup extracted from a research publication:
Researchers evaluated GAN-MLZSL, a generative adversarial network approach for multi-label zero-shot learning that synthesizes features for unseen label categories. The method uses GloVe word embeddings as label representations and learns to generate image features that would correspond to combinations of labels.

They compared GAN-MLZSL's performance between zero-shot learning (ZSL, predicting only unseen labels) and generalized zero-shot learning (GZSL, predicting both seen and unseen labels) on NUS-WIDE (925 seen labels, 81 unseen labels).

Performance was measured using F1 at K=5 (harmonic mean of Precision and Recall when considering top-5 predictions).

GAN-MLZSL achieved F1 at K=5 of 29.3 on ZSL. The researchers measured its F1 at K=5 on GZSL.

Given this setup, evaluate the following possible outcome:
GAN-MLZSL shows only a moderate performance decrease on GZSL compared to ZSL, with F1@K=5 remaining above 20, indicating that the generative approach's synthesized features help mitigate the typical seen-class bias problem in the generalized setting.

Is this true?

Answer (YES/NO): YES